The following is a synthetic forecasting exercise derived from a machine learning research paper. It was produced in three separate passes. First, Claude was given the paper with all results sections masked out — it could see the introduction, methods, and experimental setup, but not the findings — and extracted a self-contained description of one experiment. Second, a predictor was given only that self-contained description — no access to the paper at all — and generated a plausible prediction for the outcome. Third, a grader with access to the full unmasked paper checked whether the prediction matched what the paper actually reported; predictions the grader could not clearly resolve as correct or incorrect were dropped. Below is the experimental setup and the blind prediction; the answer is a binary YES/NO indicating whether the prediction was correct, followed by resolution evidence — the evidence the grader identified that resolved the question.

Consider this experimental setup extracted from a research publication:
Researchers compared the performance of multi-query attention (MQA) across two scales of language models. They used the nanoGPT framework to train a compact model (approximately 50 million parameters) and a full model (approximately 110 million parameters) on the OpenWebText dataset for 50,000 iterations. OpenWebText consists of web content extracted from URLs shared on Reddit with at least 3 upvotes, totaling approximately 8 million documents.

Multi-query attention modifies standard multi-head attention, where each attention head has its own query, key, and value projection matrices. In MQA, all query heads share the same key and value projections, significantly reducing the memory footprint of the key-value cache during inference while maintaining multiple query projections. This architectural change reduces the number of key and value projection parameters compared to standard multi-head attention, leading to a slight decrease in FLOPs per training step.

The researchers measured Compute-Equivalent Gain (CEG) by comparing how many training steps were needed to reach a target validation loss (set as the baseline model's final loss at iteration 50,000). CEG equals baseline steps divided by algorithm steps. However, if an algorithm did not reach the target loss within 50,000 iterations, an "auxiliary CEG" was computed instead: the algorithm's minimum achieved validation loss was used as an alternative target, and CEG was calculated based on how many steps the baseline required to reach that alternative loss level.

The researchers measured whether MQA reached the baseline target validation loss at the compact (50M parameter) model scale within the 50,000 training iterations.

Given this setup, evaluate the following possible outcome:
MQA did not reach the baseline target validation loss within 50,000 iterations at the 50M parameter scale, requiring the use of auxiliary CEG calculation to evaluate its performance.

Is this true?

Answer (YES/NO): YES